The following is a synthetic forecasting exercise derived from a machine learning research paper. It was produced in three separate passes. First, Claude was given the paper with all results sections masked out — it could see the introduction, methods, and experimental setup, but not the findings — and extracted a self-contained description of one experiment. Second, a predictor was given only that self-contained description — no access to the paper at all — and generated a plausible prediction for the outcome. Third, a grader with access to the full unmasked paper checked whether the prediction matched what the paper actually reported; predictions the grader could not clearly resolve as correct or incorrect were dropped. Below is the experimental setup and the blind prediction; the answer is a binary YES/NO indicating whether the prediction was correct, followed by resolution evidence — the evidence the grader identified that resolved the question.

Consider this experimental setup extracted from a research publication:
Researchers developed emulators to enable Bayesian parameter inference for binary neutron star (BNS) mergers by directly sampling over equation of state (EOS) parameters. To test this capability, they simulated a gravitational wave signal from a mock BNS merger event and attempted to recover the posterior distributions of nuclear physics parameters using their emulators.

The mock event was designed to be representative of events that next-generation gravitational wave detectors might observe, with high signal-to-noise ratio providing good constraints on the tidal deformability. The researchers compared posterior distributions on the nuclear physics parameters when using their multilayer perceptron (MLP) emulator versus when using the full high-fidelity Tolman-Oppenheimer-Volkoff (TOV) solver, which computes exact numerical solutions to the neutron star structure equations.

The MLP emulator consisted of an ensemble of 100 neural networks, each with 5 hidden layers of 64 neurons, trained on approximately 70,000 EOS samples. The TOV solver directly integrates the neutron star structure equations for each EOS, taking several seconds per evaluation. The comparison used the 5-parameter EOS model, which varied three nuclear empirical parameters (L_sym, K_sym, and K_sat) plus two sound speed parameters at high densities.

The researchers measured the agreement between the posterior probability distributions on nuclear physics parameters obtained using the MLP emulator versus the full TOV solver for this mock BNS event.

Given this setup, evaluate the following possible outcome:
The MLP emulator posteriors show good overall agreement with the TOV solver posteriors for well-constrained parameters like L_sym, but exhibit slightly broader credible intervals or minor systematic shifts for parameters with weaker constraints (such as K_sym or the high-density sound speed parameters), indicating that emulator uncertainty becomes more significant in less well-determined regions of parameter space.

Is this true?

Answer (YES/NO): NO